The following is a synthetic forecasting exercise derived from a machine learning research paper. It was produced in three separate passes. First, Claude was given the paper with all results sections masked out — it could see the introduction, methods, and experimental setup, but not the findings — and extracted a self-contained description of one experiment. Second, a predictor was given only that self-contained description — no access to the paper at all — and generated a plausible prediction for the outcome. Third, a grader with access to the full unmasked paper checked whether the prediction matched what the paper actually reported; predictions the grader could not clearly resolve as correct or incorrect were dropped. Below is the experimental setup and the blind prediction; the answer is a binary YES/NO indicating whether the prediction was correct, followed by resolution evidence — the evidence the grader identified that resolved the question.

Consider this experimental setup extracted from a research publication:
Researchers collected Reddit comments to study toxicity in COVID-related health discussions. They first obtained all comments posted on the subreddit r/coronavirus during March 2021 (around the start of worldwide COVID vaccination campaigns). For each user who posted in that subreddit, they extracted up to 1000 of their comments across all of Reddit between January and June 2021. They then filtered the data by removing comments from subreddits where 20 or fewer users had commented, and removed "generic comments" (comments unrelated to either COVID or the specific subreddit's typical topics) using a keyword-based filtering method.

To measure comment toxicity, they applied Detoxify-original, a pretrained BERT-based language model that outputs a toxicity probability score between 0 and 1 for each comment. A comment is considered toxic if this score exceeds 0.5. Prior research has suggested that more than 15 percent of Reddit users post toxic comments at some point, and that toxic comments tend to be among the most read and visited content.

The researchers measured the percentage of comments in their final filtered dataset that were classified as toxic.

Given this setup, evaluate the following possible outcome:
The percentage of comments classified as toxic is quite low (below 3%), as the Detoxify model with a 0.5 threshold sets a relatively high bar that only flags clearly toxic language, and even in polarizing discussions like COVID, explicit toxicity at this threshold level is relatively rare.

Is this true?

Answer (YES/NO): NO